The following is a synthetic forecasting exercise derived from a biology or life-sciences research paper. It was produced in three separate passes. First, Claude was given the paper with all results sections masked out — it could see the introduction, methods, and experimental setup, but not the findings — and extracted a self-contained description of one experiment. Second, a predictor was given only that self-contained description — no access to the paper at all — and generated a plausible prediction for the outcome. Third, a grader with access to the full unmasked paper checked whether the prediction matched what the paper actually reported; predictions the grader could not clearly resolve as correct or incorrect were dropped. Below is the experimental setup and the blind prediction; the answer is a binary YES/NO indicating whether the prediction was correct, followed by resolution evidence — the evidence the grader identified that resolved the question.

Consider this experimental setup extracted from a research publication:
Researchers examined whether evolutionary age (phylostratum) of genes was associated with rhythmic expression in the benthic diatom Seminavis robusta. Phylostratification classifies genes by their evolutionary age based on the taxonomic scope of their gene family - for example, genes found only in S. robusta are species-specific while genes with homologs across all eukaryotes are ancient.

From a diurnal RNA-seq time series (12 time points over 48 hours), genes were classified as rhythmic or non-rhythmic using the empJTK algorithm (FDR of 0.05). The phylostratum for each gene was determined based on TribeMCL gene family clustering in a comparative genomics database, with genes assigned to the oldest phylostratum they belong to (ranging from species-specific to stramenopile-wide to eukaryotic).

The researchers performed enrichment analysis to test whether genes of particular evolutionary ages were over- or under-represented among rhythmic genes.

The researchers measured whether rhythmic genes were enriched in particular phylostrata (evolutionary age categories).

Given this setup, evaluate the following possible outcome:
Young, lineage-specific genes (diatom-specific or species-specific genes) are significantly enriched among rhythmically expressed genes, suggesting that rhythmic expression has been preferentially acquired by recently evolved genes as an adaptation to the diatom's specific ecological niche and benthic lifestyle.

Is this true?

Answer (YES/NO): NO